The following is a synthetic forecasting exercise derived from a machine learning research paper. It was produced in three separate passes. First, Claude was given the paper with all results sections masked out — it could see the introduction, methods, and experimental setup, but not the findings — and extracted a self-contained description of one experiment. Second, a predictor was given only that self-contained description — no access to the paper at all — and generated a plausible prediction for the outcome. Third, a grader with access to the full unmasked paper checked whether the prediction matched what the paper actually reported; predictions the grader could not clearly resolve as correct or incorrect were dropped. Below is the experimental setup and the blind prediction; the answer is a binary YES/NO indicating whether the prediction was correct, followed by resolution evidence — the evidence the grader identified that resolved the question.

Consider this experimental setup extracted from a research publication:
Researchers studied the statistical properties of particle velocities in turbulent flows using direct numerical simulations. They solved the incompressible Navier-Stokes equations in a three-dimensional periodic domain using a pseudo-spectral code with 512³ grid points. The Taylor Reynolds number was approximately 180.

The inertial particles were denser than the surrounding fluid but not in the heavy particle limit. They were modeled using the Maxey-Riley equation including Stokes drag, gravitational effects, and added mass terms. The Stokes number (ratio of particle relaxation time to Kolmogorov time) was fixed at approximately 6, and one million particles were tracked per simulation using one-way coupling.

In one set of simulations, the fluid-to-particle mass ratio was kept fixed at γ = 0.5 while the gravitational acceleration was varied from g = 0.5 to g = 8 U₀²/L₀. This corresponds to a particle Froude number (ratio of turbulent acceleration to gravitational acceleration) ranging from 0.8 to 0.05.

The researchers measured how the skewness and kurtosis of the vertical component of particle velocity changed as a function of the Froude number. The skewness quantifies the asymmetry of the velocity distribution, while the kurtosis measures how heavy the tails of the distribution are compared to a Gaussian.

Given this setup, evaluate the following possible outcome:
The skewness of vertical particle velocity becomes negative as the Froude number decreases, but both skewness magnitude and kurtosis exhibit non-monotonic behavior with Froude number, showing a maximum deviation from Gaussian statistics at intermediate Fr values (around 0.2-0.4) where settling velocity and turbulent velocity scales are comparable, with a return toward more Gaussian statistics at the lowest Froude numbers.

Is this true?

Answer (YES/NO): NO